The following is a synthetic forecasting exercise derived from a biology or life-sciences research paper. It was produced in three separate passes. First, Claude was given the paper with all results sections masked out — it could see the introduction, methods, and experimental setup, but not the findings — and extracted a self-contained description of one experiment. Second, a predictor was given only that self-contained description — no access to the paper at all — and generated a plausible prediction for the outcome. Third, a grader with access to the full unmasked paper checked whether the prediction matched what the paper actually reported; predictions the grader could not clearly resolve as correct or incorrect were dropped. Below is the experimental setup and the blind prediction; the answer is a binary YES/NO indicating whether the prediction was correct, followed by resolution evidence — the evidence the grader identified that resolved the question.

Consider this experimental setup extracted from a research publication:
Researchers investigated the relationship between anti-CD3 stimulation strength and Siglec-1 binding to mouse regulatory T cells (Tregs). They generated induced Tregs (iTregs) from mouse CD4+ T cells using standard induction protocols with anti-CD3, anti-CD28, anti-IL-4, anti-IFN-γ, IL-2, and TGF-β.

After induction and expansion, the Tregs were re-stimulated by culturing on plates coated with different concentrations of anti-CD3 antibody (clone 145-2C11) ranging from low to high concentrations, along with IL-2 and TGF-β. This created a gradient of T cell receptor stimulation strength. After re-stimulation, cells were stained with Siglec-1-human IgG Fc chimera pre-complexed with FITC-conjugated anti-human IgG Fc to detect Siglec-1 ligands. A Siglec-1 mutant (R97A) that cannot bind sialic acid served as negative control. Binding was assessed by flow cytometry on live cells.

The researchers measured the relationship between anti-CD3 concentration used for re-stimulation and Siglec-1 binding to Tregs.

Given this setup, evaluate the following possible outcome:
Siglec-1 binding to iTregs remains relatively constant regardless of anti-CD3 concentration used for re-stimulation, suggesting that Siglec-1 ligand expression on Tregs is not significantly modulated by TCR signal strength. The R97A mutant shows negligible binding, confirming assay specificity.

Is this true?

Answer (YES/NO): NO